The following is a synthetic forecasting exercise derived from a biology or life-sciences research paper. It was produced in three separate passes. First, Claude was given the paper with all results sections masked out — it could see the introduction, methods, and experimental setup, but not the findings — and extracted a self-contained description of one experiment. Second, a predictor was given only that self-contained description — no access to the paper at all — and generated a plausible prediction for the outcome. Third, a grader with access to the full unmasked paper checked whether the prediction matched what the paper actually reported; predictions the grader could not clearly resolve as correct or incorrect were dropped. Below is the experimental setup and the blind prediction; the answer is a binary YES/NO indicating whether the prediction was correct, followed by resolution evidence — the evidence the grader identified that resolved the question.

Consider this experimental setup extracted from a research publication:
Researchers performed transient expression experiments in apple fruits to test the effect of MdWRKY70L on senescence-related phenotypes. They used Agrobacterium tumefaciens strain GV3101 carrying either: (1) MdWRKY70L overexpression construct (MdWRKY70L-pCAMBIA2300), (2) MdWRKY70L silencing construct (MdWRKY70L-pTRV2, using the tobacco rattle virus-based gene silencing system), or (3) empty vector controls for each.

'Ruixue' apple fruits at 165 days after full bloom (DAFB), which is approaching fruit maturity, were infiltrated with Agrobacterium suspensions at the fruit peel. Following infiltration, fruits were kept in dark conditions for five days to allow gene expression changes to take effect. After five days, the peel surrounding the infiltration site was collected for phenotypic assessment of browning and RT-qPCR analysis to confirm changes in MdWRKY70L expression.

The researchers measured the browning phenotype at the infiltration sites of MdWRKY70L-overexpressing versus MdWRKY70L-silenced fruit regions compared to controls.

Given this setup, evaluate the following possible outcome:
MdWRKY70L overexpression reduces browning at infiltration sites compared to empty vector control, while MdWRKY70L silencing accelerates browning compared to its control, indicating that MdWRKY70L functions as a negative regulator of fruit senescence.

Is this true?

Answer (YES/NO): NO